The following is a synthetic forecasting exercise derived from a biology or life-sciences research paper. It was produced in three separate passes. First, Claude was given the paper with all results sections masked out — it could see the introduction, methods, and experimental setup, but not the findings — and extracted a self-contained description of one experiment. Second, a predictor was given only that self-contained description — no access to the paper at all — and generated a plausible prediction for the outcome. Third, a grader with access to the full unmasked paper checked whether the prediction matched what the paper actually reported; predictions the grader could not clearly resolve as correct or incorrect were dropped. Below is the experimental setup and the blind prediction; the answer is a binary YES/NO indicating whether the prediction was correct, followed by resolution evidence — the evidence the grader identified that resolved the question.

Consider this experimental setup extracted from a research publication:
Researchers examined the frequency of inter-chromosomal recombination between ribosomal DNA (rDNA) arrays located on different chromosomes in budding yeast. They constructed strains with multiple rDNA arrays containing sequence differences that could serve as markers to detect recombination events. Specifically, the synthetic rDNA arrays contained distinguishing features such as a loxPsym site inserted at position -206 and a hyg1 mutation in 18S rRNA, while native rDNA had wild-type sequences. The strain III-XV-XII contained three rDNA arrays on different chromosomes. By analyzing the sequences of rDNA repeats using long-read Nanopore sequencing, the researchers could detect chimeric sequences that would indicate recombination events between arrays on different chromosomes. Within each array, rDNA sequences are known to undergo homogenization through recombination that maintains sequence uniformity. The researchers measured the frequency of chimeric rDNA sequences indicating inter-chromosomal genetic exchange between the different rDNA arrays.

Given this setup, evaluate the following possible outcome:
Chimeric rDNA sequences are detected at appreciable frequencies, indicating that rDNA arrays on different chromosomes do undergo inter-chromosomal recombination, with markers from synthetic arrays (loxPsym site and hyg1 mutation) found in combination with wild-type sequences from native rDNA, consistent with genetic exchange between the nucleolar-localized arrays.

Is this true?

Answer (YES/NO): NO